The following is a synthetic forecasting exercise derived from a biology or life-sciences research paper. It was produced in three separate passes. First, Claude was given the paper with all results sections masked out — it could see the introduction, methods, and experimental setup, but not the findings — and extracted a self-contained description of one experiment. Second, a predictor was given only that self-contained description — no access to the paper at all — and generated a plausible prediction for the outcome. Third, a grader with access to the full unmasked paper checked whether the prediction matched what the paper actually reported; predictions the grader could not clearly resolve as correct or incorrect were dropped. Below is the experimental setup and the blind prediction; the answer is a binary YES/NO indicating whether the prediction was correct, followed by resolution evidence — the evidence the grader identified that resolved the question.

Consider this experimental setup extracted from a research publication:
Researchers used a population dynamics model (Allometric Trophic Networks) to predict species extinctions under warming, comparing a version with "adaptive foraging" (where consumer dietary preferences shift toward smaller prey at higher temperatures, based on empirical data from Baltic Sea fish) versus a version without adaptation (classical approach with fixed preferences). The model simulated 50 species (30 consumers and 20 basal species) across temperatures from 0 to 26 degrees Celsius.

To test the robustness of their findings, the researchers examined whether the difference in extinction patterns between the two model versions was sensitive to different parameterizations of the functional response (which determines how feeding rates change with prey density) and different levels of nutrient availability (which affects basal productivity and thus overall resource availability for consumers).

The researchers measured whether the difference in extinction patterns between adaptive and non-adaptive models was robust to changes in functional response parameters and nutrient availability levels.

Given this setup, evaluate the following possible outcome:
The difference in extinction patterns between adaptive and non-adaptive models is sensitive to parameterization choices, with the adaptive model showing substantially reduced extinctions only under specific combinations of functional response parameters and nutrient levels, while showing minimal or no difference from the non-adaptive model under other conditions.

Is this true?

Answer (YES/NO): NO